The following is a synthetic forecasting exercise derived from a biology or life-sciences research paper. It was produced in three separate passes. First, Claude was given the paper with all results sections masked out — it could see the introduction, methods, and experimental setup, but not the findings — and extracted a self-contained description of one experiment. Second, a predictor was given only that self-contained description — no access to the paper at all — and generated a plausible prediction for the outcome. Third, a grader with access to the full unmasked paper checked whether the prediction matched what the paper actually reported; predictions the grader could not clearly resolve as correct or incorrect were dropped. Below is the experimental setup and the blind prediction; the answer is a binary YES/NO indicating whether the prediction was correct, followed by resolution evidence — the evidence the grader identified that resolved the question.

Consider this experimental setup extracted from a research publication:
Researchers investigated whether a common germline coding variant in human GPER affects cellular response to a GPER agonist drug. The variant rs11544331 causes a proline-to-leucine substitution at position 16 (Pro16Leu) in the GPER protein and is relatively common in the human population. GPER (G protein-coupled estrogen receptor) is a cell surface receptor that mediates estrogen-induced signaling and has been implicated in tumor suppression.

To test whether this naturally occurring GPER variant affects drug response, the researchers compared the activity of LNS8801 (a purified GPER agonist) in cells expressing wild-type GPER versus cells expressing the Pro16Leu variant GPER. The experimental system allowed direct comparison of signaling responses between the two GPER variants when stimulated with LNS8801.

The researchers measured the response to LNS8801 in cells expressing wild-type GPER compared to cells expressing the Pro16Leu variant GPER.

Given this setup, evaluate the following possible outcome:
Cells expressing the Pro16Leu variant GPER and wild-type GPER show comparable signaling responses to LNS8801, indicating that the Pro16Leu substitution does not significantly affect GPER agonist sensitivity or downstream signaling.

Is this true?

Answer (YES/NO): NO